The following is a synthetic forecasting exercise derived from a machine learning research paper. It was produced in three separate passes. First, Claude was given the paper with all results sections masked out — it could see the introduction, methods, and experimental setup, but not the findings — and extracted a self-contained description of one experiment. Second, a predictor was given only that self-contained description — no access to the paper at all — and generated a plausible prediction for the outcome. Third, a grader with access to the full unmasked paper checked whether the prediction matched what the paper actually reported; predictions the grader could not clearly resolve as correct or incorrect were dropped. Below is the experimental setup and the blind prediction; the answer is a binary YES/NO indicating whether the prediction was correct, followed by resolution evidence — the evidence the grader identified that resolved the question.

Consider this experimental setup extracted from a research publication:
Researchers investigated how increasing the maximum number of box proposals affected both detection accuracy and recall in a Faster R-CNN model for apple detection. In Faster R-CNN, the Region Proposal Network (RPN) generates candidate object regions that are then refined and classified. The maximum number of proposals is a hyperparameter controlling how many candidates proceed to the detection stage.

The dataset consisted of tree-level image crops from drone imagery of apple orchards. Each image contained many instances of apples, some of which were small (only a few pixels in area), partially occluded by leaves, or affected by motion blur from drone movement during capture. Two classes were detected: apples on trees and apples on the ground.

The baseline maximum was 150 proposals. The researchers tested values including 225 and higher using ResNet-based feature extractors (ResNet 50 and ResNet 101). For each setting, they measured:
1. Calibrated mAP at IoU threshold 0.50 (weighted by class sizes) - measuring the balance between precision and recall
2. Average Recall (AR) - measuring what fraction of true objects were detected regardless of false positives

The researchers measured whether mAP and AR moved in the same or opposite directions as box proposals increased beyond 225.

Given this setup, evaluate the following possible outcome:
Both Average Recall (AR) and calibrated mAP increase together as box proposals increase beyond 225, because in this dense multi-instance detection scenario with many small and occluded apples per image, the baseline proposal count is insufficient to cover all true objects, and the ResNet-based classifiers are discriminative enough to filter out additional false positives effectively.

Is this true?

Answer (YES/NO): NO